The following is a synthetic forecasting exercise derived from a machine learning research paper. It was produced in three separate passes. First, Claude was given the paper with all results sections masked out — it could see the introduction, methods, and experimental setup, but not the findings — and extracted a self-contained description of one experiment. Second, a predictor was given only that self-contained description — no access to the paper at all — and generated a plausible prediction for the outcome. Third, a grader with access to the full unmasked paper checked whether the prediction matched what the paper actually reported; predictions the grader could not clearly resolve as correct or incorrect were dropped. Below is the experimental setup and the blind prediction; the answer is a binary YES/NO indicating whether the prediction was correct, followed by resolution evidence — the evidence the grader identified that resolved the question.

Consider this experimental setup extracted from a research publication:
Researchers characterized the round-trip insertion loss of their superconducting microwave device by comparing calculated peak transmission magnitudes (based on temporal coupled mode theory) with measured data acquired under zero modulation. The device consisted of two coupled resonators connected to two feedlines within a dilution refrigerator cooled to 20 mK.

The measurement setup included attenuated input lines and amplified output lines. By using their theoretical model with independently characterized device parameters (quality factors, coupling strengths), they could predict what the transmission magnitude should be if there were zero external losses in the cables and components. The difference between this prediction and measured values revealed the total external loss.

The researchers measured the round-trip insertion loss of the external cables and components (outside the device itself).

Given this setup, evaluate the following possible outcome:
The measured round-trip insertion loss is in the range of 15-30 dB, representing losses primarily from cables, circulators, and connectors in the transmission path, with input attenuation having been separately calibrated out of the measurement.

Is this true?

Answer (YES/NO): YES